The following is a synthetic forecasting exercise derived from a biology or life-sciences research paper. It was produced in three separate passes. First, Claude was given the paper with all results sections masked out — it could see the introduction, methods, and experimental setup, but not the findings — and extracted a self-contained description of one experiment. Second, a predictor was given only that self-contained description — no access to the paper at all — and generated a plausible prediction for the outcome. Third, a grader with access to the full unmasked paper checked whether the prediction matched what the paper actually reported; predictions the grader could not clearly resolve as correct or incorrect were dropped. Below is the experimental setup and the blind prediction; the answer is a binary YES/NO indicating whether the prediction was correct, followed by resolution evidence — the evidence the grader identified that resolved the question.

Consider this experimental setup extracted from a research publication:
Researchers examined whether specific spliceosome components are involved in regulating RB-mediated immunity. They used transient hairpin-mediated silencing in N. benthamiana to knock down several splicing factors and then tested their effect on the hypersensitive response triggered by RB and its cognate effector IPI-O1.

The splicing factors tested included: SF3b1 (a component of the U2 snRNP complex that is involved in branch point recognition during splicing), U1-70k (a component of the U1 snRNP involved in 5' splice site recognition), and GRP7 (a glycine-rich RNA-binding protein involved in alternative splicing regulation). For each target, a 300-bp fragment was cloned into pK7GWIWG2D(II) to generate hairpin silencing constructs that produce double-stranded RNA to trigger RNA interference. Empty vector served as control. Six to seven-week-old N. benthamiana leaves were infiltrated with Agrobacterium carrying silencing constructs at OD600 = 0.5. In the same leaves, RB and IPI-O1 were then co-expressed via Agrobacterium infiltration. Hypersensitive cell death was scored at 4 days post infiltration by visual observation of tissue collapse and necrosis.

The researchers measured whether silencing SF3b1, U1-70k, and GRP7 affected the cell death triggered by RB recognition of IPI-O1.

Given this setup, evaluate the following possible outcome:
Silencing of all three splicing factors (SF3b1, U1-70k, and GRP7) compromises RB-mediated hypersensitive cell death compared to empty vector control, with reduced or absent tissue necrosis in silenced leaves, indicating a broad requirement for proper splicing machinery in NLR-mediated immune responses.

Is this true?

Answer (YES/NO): NO